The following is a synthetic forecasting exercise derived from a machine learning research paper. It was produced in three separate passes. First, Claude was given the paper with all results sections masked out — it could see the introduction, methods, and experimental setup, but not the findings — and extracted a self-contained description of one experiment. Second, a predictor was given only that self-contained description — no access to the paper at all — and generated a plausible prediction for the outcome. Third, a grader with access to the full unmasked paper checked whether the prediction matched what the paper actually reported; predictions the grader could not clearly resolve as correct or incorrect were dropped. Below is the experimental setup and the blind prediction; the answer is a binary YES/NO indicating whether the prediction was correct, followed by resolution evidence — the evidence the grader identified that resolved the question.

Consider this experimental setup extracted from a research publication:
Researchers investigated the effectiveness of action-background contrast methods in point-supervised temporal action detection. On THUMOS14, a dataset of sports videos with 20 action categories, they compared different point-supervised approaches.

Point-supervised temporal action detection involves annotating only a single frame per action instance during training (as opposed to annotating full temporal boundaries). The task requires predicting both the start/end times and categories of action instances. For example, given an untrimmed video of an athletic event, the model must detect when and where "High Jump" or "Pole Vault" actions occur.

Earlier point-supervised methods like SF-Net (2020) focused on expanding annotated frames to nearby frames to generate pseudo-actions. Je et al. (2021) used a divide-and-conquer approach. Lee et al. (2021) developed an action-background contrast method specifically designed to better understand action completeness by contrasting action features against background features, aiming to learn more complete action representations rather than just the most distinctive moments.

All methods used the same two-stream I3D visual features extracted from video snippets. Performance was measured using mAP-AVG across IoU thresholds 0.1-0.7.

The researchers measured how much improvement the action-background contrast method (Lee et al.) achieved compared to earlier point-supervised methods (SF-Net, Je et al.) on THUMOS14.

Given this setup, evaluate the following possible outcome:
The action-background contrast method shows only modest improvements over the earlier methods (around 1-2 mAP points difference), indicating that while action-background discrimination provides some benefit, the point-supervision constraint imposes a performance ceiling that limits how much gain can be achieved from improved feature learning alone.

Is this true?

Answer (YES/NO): NO